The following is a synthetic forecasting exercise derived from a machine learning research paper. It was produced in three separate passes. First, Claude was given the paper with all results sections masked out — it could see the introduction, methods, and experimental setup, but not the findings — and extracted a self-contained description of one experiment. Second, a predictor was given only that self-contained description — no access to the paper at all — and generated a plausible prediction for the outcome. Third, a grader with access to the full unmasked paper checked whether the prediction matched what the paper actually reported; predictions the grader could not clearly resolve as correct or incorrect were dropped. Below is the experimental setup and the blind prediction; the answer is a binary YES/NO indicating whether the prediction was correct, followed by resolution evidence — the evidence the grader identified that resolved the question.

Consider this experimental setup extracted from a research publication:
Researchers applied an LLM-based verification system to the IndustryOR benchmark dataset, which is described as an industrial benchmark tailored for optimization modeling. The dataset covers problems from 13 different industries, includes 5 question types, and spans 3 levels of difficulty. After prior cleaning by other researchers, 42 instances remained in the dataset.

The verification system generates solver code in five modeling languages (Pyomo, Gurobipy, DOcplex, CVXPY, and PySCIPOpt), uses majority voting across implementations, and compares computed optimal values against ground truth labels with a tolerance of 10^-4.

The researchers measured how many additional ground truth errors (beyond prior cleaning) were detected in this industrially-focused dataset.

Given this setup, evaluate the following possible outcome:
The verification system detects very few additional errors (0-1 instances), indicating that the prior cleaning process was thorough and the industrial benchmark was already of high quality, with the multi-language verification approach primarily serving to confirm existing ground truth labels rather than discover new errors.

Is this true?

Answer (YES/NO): YES